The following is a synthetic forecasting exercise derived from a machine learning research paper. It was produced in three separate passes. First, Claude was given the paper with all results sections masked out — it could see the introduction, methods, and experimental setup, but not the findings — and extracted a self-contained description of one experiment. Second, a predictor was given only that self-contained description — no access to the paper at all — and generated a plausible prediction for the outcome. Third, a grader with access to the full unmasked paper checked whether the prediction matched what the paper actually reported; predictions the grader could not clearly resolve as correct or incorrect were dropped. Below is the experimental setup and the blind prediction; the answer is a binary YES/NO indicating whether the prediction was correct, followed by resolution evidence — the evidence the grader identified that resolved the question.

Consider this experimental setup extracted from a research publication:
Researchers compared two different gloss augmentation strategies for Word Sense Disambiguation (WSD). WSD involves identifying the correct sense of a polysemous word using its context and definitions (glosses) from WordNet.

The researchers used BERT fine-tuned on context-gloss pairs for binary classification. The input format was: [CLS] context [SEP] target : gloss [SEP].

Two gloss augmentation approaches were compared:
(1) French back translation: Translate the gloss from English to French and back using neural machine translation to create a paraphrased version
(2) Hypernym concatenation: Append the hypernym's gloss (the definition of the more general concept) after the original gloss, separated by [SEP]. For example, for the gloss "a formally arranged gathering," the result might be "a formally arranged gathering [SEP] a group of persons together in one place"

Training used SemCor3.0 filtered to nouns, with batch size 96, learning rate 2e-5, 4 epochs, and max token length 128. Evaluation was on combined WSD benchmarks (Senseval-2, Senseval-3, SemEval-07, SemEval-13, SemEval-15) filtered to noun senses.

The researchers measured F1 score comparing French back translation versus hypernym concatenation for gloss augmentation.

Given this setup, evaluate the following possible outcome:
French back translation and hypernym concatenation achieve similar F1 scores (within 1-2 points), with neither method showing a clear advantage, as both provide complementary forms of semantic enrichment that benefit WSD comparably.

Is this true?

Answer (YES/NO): NO